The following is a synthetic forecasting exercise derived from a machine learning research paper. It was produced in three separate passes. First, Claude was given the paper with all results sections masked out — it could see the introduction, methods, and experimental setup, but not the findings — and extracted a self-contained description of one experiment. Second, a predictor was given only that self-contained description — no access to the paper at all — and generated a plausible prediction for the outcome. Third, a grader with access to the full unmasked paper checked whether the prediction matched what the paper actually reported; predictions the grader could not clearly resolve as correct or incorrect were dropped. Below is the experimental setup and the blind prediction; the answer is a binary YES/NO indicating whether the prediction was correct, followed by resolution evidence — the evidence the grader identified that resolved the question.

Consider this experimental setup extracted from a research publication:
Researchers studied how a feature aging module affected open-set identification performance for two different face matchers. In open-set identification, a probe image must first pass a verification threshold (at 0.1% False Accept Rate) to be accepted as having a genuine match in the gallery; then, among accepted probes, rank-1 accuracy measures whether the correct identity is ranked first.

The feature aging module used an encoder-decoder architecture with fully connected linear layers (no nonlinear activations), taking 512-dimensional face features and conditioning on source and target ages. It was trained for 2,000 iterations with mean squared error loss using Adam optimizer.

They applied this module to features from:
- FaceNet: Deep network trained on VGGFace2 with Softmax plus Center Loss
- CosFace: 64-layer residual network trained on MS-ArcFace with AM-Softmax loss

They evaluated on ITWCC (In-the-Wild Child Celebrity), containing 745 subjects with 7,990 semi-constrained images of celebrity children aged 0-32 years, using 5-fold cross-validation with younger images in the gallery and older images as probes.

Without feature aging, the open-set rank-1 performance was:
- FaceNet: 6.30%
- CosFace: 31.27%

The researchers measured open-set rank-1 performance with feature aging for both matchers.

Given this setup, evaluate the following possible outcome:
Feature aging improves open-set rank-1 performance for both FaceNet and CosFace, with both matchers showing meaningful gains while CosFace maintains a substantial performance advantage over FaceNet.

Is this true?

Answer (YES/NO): NO